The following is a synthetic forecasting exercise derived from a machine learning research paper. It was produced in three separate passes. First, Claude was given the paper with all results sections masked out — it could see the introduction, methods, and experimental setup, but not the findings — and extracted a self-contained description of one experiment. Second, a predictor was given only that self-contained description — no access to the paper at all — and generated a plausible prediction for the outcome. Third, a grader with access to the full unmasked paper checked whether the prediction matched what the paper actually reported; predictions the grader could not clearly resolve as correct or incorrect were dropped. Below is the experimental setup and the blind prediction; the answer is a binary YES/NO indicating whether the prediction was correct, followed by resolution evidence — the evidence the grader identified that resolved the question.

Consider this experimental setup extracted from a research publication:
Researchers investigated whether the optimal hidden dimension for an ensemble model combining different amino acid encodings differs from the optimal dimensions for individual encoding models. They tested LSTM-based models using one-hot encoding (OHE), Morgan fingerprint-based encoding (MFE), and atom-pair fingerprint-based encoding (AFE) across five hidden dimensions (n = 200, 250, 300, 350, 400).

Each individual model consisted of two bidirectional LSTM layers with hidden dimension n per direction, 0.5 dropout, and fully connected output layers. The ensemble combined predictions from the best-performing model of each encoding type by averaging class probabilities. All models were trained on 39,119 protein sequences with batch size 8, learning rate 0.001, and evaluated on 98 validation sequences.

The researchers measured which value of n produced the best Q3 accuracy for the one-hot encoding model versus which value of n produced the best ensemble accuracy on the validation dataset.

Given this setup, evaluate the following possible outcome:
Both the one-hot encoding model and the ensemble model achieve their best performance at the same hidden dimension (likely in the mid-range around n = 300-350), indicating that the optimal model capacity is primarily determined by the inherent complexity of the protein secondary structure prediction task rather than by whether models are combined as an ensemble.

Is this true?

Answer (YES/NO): NO